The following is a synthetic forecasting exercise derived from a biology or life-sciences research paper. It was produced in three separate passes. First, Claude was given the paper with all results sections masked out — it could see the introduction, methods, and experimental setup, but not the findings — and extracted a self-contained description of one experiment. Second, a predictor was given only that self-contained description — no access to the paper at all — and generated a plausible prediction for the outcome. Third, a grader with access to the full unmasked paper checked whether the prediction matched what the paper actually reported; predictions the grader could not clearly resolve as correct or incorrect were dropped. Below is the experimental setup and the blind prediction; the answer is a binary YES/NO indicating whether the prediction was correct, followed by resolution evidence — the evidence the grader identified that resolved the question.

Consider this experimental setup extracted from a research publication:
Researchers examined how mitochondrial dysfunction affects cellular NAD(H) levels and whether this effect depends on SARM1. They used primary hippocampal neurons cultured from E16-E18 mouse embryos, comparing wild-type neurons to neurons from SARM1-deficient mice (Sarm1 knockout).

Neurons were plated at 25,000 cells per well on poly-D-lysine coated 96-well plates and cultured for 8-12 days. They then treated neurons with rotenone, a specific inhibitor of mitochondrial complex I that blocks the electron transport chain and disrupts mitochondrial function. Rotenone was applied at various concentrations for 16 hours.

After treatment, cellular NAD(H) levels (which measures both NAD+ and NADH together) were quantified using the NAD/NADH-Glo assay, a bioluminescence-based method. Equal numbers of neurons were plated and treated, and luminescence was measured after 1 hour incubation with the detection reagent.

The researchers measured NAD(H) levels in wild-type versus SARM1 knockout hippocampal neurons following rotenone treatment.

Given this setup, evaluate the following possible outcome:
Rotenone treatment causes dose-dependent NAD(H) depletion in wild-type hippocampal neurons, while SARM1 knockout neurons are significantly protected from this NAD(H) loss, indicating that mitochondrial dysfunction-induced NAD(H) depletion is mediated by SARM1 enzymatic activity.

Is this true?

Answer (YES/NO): NO